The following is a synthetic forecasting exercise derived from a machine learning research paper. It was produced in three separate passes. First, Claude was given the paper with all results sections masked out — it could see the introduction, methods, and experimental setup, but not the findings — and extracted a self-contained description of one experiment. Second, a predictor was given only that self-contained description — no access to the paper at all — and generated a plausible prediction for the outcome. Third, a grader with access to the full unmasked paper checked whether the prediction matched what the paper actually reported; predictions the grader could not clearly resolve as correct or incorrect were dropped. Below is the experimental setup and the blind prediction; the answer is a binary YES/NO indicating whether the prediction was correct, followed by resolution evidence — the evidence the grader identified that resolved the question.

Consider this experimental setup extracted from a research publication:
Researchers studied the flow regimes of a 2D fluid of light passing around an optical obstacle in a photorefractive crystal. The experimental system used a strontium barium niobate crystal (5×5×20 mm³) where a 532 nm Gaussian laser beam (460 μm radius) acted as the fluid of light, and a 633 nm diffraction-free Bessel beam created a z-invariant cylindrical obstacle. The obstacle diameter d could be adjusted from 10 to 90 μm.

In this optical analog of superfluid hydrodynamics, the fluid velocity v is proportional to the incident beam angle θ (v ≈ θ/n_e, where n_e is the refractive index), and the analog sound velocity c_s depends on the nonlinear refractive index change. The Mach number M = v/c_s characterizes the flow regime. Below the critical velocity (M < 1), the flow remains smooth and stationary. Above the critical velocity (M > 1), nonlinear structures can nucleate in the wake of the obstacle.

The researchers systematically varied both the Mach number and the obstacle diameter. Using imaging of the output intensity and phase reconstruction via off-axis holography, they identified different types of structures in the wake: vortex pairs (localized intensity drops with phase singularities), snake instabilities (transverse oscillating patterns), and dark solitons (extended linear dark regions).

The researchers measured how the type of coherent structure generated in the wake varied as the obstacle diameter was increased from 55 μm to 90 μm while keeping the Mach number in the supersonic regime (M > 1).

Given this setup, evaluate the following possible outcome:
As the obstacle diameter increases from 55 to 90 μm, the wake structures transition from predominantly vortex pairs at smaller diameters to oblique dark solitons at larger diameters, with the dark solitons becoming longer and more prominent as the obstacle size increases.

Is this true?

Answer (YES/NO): NO